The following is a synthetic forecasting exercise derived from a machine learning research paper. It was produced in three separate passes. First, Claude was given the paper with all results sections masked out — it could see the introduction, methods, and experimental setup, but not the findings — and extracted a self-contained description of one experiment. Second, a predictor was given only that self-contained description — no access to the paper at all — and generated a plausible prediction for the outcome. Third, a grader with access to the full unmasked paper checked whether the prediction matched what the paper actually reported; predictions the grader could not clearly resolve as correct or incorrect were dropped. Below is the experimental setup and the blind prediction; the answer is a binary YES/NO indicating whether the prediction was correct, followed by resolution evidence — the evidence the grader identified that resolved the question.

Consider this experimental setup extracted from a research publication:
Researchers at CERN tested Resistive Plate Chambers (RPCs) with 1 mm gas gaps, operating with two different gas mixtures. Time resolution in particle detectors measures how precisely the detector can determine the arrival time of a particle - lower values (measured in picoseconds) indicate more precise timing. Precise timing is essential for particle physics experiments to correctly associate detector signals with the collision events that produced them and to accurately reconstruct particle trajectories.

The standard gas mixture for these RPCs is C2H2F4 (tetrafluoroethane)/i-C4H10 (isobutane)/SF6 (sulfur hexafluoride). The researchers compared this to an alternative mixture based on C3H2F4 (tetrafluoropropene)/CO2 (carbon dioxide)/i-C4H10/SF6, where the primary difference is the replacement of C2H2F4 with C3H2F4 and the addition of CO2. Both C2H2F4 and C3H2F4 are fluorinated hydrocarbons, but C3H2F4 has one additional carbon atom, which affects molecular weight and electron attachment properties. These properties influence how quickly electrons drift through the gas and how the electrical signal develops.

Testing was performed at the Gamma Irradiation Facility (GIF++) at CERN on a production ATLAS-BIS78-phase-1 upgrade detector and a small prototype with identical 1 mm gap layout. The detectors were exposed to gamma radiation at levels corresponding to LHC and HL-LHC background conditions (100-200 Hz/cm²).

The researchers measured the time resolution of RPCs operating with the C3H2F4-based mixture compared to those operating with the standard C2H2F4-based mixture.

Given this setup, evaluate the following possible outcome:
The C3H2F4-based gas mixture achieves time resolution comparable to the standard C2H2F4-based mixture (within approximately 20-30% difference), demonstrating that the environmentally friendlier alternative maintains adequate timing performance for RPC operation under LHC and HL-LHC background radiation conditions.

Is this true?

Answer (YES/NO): NO